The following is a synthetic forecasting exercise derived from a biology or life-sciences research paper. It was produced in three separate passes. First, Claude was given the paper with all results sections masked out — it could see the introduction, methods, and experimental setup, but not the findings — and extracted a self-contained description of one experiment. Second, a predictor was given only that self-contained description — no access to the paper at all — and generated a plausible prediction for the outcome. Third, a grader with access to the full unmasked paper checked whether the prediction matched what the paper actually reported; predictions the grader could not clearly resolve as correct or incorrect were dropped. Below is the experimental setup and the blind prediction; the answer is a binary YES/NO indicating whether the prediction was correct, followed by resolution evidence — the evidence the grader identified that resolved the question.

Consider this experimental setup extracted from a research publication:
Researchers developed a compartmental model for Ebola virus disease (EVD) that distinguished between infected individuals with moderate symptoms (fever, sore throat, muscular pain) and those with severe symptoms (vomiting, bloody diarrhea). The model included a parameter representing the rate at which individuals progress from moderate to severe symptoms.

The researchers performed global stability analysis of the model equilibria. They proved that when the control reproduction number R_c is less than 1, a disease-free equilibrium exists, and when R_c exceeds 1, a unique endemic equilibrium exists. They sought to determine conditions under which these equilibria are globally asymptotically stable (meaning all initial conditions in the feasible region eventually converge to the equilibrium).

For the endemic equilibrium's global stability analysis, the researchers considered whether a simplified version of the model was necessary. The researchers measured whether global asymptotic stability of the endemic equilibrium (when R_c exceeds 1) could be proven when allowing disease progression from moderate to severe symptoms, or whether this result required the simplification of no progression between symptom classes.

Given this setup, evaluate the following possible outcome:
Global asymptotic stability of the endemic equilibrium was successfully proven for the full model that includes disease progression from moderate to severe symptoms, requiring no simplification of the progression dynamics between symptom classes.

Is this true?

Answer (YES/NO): NO